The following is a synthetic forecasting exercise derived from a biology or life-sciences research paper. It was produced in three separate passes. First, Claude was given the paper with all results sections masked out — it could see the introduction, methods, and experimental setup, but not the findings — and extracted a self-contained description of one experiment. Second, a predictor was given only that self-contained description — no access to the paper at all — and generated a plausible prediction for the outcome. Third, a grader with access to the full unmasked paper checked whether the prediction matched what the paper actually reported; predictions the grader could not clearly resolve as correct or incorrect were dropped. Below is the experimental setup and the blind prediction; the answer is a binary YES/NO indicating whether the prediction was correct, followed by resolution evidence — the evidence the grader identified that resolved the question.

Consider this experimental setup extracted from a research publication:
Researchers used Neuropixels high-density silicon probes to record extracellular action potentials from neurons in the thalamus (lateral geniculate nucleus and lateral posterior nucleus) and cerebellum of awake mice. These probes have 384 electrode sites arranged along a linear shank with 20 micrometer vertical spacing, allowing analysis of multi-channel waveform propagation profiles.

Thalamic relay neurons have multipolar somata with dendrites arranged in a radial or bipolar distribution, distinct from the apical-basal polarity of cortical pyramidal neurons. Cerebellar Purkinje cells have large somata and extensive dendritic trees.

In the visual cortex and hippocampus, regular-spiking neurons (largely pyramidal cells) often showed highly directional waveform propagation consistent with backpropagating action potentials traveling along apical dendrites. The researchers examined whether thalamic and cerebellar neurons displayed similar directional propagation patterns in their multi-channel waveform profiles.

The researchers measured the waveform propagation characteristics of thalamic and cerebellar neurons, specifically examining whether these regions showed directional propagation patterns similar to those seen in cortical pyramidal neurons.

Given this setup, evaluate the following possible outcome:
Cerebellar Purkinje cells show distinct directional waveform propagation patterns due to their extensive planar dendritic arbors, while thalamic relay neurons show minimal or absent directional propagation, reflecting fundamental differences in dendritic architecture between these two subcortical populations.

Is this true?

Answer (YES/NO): NO